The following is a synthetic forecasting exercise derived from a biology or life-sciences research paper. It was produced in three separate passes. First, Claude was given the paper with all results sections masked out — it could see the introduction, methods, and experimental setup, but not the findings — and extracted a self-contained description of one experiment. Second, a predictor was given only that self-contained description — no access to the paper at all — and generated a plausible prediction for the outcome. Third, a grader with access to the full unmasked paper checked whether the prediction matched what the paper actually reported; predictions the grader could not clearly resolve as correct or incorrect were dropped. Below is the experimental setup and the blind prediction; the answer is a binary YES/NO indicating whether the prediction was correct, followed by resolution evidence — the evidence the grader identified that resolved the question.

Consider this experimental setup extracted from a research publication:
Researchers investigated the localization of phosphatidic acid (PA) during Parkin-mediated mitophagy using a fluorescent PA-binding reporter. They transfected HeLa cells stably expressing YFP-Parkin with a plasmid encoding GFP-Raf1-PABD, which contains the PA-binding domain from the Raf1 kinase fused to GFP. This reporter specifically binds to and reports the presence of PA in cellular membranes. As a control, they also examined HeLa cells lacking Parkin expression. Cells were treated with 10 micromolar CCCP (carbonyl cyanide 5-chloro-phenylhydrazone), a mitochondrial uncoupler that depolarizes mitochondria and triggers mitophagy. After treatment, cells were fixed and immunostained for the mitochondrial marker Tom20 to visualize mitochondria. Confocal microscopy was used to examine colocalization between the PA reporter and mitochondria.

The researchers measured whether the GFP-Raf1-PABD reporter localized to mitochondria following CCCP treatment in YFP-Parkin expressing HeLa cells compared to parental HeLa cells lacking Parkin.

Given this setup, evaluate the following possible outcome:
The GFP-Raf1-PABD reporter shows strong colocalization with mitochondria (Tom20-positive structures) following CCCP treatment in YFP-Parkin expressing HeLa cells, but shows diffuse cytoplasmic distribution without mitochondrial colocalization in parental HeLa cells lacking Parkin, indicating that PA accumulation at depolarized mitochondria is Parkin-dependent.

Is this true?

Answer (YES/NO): YES